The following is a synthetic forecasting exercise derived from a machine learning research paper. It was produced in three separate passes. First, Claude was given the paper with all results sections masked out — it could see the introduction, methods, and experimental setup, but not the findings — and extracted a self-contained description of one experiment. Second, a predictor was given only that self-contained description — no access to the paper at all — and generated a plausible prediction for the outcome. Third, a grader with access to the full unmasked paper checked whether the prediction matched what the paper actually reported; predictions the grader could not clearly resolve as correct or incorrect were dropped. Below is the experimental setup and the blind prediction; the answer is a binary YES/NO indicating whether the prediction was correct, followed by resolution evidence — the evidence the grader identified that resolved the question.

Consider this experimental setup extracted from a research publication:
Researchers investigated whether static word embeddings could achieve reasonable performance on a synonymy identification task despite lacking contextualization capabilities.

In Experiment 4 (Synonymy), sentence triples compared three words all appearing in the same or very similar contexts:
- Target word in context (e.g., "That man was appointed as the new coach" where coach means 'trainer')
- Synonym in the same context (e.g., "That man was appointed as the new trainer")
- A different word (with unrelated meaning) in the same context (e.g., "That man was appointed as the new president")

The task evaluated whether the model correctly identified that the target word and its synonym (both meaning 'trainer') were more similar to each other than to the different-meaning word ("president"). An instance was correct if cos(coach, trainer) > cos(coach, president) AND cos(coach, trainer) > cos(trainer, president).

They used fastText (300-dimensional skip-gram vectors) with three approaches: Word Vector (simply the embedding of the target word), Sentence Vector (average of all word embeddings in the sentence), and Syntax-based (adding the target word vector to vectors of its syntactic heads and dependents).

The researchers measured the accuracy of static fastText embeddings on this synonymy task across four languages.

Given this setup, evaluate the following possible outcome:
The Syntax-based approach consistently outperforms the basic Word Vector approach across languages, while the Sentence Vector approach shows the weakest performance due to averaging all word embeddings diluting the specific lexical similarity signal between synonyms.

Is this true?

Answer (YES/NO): NO